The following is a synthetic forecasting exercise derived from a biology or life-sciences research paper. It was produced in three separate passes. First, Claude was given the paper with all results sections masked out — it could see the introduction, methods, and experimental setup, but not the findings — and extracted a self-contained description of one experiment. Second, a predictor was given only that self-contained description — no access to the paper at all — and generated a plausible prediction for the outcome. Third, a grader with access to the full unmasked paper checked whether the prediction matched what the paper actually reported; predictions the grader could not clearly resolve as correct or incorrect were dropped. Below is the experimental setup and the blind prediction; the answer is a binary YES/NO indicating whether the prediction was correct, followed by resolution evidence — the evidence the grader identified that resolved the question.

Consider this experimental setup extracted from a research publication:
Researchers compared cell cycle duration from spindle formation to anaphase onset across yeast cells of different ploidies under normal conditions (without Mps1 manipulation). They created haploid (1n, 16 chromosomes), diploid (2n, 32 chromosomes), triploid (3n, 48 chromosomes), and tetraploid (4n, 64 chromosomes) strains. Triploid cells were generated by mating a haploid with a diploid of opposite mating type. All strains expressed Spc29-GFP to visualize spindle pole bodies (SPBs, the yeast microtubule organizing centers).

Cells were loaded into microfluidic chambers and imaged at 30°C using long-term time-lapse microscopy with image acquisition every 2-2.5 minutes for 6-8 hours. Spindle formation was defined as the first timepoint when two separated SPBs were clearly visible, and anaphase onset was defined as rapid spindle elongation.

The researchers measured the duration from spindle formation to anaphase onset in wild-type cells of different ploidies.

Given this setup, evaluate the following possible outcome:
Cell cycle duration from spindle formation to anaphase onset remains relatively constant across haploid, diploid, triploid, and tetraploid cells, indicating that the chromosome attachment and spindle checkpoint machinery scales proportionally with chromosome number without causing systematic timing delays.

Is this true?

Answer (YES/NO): NO